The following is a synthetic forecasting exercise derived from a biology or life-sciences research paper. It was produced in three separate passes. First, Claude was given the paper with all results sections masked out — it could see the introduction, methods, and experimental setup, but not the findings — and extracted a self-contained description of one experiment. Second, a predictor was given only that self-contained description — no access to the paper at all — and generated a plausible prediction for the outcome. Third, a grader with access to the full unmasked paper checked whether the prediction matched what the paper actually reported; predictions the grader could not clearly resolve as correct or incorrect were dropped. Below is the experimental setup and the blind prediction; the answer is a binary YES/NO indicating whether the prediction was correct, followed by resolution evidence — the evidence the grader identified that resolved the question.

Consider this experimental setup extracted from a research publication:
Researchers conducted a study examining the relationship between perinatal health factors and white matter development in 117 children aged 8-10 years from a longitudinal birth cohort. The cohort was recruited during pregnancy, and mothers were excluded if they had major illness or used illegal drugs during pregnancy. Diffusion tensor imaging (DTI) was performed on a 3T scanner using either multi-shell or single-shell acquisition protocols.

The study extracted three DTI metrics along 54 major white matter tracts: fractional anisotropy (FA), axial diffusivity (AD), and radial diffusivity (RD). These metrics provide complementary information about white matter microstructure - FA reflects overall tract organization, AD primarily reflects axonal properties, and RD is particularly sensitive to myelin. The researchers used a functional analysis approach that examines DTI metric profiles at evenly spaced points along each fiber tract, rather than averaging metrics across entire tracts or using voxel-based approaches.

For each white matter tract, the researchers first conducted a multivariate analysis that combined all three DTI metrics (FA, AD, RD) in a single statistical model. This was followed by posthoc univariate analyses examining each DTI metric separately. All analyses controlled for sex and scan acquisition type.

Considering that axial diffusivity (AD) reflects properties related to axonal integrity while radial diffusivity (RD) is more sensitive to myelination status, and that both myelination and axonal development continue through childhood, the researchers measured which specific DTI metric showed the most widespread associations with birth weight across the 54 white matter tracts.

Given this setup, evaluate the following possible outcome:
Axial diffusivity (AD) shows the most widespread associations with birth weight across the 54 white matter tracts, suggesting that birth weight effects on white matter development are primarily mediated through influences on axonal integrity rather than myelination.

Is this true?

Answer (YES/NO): YES